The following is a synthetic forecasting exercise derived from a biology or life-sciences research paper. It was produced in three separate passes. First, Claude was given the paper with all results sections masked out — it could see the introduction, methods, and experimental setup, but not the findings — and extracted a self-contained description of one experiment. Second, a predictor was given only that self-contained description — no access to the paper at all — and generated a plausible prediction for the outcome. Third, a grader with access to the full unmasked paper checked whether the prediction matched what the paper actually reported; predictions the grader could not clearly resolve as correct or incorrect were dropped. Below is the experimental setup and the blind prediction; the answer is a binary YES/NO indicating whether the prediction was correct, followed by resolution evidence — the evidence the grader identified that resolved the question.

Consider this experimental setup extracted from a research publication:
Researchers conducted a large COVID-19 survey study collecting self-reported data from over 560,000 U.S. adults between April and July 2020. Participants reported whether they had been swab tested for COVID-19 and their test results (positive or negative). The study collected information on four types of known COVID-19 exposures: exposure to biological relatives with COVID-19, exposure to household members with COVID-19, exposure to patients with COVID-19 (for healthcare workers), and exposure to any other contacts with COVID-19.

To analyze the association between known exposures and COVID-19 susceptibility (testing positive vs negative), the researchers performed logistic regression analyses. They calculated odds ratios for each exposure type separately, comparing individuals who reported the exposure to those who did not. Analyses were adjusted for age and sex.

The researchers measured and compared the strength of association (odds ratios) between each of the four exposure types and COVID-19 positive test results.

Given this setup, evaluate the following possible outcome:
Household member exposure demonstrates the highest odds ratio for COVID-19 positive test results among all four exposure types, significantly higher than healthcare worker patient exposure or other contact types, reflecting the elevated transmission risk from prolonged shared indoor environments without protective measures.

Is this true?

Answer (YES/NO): YES